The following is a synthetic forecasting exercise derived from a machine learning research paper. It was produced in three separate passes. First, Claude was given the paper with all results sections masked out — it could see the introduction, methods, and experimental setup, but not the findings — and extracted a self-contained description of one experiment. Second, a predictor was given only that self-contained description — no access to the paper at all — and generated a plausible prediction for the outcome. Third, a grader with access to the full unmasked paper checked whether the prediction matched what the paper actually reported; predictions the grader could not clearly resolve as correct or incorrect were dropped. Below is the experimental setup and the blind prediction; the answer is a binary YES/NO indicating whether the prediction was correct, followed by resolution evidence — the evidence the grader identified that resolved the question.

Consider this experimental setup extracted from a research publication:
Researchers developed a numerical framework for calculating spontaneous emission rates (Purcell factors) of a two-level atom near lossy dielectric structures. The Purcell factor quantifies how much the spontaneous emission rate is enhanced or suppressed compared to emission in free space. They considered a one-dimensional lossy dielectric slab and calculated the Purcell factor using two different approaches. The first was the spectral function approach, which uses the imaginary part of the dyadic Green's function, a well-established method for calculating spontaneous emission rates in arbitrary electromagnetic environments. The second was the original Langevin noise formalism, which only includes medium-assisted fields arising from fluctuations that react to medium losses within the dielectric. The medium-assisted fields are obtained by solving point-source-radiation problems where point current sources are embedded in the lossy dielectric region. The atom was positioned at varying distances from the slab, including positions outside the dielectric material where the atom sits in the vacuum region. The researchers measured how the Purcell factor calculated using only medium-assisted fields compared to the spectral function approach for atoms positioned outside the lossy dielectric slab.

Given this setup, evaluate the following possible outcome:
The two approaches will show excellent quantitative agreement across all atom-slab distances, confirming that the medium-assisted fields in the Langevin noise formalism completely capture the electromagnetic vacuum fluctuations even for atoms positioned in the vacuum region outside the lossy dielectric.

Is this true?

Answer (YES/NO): NO